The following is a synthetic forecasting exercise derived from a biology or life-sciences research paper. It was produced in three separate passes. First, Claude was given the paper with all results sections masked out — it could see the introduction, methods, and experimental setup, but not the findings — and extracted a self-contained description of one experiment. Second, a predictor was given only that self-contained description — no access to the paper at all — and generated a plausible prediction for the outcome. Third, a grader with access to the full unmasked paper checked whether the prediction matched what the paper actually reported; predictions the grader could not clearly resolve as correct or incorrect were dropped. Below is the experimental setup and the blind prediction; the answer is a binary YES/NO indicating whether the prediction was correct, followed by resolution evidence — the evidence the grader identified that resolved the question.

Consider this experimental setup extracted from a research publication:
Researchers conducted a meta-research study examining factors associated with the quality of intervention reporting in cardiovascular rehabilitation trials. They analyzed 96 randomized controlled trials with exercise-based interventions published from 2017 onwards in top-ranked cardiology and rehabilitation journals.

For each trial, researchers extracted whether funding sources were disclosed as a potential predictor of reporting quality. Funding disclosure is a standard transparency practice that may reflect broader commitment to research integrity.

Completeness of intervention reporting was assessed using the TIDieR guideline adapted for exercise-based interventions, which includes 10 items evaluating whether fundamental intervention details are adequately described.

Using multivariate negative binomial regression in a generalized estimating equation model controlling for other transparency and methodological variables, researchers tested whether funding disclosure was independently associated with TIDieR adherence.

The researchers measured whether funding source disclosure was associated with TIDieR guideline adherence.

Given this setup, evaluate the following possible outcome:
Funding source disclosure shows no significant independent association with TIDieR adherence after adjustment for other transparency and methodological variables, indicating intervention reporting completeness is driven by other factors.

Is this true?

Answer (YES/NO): YES